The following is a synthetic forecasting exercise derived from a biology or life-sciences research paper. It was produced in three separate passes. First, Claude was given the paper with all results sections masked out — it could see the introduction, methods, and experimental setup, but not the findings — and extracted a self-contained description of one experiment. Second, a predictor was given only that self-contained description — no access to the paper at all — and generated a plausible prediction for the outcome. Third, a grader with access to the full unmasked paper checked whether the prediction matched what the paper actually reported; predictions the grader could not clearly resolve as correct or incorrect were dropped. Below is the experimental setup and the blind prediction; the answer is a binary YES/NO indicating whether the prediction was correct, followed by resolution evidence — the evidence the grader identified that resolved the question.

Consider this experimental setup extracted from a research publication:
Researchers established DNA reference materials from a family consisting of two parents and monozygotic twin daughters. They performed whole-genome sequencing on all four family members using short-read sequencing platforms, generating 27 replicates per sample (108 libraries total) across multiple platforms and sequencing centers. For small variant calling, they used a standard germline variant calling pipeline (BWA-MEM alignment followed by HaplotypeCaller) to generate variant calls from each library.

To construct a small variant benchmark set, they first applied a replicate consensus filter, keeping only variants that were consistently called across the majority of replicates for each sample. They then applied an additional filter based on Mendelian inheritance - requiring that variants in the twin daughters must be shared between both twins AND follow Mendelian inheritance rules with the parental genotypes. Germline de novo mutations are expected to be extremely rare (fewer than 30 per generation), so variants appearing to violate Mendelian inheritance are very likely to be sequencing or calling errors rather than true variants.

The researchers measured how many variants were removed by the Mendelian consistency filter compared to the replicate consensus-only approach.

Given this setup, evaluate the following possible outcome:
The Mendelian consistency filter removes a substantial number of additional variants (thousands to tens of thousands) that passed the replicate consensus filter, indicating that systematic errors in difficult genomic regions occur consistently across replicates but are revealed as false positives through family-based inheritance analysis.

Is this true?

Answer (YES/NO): NO